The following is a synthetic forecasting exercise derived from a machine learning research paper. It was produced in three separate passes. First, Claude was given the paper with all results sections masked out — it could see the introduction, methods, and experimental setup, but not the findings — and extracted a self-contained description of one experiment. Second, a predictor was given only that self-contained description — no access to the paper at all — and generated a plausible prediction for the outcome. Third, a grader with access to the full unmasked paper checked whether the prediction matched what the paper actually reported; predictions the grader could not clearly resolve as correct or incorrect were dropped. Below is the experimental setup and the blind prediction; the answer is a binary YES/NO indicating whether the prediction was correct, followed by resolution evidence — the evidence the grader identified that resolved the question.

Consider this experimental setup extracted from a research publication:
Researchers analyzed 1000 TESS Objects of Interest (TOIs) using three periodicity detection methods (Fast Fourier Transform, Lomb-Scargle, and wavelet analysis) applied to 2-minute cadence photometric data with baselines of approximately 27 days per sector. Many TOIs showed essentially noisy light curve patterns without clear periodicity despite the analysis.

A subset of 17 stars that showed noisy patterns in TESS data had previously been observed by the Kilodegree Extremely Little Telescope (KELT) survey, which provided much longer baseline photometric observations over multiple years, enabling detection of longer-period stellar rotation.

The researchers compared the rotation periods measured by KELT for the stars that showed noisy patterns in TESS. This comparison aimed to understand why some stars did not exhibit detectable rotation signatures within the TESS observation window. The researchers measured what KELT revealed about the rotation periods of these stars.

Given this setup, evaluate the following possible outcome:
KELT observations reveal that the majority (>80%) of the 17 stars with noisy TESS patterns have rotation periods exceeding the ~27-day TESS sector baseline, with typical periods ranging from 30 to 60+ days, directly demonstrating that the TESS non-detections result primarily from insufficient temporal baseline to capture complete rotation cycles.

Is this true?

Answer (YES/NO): NO